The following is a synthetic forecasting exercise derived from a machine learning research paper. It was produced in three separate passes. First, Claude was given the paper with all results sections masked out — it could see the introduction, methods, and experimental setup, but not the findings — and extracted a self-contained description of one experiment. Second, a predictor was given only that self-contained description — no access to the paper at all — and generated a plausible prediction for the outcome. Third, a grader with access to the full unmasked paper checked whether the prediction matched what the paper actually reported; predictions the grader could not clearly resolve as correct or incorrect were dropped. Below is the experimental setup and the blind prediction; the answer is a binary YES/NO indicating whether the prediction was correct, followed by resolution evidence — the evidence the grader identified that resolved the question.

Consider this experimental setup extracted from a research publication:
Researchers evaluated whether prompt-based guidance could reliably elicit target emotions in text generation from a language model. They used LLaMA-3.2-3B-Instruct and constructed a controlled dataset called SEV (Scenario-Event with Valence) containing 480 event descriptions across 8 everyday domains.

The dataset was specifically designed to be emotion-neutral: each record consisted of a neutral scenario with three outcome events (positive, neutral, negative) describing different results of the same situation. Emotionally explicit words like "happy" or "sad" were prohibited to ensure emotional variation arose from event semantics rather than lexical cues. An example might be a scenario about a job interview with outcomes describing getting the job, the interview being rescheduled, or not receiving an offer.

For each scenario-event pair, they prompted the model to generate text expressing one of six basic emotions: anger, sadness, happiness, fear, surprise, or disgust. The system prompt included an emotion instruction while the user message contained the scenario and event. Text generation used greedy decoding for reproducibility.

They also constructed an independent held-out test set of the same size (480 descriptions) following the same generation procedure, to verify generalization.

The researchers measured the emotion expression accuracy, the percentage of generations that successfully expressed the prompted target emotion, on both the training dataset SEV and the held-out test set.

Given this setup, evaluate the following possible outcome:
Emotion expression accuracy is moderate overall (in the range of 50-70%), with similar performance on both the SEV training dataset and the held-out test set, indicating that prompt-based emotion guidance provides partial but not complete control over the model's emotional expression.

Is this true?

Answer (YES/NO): NO